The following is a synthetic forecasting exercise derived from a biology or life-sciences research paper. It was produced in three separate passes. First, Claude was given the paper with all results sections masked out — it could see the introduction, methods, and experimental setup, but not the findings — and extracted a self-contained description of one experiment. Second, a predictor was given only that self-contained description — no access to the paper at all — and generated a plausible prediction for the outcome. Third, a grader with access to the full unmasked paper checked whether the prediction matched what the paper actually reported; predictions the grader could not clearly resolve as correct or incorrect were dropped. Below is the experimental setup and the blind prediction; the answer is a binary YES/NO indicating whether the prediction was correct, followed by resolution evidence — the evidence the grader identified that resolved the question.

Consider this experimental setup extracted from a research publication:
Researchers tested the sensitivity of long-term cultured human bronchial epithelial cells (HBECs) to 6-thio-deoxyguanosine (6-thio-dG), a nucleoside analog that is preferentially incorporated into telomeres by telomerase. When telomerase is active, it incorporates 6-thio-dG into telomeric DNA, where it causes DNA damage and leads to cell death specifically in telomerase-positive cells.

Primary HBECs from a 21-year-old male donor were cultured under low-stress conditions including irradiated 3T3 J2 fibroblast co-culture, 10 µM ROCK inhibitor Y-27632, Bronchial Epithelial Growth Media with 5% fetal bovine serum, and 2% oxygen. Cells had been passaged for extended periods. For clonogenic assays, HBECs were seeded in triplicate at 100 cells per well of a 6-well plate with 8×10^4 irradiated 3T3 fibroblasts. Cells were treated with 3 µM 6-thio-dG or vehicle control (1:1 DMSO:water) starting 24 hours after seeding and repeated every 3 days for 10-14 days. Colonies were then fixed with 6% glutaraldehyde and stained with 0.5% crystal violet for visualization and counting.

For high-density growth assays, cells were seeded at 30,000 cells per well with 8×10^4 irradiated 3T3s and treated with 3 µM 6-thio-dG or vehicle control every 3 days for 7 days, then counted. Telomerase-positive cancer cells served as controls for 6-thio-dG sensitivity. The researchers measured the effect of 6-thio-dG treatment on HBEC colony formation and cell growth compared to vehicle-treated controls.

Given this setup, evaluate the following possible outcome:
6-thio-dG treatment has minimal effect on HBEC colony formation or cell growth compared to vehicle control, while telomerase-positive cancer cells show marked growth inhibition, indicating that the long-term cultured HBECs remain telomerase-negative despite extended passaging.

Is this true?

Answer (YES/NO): NO